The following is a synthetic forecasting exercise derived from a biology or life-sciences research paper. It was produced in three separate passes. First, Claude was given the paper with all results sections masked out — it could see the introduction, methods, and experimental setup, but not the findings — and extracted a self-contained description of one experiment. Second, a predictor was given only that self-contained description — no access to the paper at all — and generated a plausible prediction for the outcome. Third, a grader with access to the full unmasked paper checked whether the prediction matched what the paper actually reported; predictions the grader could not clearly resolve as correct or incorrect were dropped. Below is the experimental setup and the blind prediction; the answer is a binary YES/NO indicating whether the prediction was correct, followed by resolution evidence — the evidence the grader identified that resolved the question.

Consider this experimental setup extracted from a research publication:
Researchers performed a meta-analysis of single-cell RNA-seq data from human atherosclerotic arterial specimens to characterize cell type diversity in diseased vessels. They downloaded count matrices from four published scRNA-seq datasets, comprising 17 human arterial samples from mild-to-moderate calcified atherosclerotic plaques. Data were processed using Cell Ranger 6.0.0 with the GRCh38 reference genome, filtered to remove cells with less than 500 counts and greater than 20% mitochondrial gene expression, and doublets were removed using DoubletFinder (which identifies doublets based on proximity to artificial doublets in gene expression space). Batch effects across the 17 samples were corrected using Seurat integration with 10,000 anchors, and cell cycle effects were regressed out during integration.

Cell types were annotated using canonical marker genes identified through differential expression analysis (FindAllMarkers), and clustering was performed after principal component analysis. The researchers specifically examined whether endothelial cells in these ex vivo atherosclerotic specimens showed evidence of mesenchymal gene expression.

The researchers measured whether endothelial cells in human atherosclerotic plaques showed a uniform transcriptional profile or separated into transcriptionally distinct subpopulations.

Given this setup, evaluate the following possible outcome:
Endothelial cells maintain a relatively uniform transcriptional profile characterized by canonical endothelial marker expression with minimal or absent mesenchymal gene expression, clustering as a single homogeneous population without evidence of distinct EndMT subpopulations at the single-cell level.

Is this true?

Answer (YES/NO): NO